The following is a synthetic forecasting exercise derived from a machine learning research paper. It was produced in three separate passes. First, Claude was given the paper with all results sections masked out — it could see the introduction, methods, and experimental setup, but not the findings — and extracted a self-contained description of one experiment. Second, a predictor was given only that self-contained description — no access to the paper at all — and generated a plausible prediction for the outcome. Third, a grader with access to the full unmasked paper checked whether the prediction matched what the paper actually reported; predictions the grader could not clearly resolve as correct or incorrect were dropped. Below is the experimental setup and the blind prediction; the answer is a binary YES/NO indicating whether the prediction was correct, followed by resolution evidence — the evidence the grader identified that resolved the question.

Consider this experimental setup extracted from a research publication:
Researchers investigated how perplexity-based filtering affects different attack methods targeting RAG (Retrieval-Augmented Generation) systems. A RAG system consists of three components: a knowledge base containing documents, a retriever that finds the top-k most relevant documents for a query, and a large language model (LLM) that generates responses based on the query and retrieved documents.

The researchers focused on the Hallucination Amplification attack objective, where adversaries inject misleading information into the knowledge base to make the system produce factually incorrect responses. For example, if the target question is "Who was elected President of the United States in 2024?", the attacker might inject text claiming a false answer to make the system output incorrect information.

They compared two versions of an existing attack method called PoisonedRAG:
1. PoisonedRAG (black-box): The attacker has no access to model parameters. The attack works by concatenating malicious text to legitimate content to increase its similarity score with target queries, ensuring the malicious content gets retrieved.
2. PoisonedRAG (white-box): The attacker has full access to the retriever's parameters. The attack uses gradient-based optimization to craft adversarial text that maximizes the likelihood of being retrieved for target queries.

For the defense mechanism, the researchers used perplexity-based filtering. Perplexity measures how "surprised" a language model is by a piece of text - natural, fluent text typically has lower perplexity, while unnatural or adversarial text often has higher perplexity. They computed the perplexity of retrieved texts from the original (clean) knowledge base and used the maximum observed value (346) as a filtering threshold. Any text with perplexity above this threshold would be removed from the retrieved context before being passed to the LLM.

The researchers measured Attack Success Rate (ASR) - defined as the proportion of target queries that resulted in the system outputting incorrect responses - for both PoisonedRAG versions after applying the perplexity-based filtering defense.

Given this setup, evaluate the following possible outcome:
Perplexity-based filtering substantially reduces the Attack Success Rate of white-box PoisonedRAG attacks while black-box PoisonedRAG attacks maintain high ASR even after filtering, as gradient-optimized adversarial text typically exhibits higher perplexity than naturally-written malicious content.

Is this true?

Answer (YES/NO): YES